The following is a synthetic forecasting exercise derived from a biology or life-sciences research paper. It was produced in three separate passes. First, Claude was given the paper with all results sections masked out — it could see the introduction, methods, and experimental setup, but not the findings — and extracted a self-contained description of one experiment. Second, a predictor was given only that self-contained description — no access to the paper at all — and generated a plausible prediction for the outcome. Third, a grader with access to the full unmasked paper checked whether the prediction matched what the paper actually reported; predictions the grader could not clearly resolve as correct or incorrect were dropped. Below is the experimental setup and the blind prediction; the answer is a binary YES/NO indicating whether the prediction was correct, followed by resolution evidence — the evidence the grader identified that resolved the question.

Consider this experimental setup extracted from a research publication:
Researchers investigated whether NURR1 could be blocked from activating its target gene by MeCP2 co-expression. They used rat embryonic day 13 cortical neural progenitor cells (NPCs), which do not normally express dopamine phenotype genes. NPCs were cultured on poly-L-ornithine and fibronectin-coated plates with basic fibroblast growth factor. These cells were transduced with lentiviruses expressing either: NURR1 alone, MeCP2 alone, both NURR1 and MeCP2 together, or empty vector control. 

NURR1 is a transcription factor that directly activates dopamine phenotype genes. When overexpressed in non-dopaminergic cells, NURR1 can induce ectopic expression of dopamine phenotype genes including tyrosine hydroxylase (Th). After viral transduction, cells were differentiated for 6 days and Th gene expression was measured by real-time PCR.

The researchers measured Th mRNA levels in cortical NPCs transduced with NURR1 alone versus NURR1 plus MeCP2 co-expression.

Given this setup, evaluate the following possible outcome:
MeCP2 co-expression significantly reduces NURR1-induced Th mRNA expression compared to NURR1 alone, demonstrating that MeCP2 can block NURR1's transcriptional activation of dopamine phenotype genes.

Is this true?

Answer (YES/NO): YES